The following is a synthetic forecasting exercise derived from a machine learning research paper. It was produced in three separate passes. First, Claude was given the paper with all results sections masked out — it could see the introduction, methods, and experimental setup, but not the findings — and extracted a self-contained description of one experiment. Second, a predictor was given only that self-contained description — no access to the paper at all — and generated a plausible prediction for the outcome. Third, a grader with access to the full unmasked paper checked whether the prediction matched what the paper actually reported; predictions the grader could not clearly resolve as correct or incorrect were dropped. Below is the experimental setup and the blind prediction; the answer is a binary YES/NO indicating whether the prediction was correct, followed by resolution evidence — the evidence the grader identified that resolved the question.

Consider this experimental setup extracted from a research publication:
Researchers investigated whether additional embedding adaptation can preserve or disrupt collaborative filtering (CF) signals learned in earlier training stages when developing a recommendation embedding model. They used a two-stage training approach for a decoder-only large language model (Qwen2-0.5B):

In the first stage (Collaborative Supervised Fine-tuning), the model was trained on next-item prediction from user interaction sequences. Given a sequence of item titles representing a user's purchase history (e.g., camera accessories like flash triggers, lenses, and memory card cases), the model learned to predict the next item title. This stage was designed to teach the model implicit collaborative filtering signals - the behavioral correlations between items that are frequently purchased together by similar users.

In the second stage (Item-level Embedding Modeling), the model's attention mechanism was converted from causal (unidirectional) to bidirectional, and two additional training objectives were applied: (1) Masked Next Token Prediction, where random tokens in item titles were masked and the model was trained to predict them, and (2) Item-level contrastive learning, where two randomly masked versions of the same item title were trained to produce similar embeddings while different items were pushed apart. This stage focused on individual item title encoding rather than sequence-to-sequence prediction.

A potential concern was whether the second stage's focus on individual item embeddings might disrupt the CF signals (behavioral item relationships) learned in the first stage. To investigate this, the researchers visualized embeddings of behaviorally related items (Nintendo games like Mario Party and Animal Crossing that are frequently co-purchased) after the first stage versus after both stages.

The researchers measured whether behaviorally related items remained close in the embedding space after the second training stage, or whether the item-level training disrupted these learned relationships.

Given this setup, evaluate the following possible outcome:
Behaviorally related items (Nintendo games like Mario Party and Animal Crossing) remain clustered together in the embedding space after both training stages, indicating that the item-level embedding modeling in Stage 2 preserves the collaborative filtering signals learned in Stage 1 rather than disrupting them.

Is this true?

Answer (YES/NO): YES